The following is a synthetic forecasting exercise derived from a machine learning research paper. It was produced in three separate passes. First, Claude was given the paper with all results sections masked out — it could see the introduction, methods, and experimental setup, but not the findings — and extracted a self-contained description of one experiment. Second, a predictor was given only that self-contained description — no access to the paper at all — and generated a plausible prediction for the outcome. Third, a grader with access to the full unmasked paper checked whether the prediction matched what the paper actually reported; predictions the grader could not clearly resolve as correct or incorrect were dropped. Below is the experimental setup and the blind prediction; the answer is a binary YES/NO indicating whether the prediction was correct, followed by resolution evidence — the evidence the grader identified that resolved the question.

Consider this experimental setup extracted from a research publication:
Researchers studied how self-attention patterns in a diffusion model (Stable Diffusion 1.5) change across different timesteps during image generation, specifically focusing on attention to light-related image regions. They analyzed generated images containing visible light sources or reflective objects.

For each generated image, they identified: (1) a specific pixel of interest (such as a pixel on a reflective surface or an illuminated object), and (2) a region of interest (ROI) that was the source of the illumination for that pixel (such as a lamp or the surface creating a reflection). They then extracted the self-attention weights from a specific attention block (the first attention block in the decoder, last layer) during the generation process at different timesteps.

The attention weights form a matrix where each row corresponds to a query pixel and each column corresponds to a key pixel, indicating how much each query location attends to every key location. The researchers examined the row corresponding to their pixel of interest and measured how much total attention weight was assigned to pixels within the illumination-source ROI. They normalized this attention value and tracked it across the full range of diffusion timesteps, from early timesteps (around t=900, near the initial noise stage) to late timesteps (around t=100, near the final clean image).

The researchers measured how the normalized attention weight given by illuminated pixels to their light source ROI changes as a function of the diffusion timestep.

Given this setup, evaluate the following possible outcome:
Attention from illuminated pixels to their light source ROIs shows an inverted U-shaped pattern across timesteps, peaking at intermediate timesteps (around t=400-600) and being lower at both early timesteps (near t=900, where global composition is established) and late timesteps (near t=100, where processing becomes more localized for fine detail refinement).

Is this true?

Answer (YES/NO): NO